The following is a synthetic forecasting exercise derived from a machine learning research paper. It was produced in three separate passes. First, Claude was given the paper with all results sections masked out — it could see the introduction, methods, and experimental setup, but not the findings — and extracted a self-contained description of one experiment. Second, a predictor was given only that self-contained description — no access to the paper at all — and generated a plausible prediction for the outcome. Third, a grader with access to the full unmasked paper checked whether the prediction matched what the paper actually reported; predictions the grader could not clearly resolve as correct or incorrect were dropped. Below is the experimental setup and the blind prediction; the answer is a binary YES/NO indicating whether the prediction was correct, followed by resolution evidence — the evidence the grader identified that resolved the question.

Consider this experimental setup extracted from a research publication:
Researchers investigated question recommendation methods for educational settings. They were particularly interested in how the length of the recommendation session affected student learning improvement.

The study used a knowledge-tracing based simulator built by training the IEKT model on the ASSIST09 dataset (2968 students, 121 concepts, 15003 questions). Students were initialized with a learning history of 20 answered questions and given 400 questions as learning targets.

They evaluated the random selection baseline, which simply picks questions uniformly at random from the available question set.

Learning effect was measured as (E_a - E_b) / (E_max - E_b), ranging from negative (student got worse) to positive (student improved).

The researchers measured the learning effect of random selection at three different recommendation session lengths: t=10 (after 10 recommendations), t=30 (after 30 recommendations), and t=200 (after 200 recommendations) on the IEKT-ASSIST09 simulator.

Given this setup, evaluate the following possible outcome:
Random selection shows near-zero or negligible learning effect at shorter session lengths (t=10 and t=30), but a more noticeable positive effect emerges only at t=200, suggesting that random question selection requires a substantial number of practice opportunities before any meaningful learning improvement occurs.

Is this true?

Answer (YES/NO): NO